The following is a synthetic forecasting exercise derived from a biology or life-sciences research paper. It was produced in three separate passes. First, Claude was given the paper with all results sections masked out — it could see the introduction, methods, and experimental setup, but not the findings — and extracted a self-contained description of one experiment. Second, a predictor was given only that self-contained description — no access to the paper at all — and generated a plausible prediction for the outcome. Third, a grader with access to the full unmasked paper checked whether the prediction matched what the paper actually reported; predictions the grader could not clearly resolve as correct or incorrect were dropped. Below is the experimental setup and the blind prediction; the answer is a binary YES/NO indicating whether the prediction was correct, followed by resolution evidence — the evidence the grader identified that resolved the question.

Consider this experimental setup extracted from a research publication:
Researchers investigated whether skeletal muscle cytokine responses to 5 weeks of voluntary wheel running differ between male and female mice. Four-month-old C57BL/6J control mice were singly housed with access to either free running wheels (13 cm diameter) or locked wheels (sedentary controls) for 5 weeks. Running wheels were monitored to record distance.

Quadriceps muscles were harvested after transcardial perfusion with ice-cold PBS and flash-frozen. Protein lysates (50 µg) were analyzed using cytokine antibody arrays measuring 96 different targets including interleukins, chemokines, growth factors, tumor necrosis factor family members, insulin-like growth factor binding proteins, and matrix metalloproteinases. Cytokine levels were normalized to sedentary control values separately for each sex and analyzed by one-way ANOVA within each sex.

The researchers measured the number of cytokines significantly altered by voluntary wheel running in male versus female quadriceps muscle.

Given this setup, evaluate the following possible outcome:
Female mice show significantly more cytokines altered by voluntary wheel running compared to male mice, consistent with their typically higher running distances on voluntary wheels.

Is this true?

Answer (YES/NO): NO